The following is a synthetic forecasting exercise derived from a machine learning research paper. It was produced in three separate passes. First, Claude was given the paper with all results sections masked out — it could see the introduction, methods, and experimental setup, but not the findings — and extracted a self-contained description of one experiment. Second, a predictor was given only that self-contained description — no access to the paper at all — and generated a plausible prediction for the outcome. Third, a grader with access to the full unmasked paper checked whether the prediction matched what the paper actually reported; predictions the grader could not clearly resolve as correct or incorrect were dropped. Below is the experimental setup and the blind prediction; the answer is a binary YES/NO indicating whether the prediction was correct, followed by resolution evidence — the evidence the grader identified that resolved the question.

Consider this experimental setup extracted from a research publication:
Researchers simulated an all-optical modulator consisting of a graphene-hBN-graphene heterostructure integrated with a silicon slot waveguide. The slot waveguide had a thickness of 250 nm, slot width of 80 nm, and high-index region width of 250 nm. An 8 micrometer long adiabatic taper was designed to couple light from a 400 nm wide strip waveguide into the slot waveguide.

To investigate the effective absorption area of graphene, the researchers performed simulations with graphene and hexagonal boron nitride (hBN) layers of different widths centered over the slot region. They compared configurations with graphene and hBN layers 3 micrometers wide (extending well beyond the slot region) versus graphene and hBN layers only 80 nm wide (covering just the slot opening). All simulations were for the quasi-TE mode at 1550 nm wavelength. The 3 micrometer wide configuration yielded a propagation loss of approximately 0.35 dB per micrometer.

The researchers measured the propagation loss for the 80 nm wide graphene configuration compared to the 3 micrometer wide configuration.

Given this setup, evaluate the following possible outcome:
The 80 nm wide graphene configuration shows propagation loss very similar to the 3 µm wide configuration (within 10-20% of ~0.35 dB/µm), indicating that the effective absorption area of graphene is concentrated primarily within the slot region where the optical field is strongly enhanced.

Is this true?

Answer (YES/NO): NO